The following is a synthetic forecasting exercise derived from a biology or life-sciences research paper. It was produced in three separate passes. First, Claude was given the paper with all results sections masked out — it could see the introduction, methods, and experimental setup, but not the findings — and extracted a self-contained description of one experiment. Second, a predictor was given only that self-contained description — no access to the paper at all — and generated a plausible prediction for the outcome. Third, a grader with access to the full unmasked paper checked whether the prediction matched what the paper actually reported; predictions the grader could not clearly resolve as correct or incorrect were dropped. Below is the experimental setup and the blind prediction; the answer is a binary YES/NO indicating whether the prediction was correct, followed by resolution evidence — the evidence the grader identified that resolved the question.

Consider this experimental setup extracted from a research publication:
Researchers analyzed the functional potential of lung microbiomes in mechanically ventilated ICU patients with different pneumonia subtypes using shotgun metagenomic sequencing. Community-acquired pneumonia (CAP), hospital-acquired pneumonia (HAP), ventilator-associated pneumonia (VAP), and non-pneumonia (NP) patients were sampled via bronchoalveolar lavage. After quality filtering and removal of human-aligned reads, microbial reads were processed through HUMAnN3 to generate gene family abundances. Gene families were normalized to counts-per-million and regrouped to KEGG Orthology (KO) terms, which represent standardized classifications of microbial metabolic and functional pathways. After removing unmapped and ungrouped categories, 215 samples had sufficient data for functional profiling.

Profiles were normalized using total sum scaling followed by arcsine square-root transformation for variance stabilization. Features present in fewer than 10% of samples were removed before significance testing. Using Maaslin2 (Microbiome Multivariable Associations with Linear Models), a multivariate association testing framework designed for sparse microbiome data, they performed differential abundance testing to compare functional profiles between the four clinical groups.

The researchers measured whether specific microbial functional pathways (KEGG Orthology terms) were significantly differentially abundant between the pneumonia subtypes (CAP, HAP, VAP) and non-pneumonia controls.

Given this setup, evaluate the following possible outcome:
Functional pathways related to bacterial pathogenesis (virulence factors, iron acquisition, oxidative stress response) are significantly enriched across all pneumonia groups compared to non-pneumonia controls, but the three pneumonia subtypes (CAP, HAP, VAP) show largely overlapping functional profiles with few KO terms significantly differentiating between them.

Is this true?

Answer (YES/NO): NO